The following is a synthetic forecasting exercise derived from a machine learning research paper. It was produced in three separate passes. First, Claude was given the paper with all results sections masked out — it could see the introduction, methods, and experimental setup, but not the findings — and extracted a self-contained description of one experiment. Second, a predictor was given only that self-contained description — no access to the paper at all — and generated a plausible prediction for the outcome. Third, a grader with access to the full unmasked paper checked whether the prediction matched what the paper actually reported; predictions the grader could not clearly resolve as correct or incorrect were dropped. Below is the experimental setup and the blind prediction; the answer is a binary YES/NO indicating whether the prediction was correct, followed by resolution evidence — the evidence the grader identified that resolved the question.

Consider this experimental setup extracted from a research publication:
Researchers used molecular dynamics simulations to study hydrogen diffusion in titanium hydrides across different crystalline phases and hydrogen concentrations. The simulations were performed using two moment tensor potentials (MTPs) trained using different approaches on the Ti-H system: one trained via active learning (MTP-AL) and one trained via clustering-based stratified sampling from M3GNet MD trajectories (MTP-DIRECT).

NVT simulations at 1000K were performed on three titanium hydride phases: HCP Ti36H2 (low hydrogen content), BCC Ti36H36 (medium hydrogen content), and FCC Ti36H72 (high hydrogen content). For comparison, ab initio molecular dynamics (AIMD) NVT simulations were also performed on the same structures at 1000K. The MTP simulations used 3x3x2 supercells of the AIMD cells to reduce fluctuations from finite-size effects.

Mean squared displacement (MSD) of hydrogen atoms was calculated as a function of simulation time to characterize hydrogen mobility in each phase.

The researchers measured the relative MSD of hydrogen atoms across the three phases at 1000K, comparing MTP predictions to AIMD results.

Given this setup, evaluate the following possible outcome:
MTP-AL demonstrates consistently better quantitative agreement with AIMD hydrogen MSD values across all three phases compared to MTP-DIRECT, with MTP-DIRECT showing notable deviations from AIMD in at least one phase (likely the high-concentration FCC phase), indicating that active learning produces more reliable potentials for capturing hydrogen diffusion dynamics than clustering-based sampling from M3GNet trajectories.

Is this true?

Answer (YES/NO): NO